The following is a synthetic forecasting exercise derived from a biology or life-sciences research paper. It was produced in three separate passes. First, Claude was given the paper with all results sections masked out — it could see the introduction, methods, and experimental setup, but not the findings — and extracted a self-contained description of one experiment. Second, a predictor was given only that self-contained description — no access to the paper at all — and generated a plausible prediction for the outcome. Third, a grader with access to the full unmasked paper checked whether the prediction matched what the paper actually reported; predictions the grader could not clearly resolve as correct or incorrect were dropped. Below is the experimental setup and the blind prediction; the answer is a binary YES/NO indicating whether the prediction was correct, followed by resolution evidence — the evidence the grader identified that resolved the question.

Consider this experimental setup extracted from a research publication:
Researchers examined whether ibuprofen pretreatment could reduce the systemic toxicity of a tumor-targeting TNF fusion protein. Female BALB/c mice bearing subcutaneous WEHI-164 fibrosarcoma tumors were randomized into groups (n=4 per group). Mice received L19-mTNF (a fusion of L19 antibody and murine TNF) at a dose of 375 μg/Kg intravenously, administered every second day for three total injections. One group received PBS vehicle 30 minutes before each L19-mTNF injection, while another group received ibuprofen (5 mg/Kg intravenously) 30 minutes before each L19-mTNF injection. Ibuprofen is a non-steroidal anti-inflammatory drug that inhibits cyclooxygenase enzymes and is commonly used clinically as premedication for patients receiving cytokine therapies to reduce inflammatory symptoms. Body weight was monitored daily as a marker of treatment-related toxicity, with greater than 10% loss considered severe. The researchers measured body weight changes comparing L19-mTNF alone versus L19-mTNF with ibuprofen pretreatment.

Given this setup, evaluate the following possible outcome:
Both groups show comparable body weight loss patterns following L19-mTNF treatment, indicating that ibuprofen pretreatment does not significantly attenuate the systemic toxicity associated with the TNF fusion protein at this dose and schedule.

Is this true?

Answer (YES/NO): YES